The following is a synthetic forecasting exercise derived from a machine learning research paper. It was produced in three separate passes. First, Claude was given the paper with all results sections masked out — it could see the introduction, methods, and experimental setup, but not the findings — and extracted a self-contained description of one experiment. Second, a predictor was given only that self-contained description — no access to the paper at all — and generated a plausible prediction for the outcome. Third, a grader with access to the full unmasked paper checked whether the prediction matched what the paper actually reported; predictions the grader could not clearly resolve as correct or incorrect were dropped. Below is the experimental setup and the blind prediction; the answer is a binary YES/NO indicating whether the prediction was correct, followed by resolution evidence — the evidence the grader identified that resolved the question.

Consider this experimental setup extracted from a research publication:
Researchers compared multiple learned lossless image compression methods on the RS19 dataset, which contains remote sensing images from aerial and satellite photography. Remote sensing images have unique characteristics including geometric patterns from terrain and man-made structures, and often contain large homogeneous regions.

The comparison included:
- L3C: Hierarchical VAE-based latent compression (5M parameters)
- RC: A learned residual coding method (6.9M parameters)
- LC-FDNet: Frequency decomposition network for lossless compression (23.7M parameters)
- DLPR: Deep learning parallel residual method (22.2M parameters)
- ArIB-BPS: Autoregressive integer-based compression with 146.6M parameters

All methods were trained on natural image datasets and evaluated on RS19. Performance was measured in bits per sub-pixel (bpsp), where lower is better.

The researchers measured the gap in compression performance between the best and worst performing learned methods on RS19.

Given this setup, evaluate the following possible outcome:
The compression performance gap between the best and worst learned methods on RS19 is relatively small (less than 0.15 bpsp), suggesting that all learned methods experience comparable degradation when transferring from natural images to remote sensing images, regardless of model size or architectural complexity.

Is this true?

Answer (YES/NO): NO